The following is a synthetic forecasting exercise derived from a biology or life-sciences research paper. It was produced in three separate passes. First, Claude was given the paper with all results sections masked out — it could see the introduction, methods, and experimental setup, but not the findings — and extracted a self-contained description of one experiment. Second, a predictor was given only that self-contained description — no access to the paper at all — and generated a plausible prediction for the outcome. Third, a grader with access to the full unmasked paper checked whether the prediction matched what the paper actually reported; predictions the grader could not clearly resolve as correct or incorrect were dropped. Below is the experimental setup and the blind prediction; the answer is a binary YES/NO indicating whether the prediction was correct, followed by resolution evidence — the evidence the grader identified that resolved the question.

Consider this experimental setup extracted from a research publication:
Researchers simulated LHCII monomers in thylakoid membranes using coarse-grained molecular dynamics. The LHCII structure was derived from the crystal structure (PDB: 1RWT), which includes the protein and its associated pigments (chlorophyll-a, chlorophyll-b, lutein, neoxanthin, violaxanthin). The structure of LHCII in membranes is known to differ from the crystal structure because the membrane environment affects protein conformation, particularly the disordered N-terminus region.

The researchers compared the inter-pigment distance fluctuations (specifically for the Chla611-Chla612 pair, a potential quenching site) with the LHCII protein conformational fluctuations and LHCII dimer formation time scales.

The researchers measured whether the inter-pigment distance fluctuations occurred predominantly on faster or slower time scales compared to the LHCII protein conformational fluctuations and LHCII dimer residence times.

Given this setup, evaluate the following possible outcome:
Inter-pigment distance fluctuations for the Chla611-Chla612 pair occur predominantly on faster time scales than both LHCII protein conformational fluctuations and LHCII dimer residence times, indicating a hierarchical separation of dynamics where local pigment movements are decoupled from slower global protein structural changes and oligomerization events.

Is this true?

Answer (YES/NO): NO